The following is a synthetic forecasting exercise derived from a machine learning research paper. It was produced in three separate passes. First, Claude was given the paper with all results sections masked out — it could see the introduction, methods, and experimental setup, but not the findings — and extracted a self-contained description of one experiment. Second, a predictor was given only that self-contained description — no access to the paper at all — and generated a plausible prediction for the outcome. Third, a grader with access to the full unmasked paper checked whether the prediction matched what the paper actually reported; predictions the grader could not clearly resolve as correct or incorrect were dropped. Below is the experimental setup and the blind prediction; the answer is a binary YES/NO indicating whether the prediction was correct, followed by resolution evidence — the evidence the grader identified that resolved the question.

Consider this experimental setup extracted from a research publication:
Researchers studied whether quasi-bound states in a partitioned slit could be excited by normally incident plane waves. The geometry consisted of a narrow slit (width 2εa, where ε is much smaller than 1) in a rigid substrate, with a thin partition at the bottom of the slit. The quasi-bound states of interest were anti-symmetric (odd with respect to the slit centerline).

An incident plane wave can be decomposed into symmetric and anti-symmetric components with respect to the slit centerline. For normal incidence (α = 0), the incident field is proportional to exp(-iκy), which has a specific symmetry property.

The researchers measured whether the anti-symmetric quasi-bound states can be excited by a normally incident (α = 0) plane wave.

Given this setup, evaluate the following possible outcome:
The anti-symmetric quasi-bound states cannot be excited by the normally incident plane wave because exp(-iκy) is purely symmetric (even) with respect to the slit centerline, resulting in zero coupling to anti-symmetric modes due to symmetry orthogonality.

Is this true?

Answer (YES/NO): YES